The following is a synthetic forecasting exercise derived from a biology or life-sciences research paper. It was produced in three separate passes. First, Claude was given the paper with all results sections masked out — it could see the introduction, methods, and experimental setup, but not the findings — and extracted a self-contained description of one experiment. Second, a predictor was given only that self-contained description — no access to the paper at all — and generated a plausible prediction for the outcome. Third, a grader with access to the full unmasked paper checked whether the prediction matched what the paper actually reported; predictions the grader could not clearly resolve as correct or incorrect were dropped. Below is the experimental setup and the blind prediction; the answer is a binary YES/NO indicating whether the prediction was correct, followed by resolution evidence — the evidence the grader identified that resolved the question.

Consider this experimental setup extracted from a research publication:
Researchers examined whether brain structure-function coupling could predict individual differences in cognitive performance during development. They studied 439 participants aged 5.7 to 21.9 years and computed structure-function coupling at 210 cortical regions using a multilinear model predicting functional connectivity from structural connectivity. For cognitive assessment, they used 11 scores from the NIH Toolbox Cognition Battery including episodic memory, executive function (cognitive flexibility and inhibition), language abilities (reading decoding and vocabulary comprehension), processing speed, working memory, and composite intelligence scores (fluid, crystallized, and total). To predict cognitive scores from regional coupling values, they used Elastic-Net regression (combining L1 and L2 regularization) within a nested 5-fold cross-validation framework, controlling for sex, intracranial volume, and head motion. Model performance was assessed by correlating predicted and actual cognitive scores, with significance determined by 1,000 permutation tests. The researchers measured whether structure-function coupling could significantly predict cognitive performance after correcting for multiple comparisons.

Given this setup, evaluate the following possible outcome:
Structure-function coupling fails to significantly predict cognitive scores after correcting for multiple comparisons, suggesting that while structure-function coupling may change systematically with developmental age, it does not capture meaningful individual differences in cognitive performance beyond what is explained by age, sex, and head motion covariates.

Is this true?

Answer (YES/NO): NO